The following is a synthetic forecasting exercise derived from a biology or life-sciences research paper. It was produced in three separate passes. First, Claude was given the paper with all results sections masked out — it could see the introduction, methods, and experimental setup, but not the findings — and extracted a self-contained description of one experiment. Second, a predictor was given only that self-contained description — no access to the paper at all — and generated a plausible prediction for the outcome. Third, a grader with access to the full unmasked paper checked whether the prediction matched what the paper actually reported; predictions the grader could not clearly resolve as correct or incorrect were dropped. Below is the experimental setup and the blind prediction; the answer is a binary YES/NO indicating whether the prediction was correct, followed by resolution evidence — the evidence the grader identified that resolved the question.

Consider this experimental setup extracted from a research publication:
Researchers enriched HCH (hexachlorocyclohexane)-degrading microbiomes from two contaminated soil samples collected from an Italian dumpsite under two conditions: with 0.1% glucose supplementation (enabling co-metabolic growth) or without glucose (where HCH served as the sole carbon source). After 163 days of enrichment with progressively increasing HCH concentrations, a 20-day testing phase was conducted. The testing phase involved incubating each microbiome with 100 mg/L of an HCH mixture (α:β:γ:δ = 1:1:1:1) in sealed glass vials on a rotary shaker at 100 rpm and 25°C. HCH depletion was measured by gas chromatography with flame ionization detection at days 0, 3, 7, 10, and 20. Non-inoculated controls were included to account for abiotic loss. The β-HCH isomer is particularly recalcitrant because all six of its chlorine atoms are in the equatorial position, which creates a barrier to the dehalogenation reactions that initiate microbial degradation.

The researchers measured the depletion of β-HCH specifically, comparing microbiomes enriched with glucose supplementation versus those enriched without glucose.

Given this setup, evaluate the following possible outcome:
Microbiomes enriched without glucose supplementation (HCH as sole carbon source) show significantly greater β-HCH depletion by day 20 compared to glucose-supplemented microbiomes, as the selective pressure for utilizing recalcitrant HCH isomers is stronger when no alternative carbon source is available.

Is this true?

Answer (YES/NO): NO